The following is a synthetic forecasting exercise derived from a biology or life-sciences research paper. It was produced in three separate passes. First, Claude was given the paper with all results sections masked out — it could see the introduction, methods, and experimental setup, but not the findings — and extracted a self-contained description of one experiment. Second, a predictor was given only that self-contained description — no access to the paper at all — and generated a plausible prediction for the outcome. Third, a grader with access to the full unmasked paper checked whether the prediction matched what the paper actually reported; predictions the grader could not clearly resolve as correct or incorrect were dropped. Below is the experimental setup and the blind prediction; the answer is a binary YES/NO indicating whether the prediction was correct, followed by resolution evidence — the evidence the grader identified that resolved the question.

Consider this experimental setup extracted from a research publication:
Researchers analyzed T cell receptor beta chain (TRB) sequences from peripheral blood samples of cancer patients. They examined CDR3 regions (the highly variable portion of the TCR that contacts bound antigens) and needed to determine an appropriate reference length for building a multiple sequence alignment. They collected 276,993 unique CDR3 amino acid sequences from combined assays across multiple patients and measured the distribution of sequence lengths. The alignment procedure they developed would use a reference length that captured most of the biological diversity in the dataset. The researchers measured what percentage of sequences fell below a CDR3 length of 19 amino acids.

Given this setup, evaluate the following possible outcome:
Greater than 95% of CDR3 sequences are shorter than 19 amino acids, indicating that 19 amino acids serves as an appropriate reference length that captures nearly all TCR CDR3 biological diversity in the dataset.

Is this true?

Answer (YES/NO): YES